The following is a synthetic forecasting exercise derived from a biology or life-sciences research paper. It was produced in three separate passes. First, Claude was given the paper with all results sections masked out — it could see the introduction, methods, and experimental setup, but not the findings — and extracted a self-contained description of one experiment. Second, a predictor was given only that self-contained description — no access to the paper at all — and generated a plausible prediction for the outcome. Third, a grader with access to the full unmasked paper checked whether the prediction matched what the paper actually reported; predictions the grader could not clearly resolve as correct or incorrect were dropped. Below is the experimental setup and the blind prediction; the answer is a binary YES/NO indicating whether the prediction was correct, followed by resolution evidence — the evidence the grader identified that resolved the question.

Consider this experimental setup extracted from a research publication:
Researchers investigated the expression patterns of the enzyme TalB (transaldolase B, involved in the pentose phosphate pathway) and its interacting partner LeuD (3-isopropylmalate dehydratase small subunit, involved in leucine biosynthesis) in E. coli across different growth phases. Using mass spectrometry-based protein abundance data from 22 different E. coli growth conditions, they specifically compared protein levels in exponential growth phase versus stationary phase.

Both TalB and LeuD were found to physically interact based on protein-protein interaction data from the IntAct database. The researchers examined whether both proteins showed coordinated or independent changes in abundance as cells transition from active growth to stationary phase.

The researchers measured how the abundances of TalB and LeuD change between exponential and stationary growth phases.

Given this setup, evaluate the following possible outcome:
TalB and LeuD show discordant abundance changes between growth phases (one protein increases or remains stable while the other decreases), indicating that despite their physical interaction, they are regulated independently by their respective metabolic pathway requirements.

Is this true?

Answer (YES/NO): NO